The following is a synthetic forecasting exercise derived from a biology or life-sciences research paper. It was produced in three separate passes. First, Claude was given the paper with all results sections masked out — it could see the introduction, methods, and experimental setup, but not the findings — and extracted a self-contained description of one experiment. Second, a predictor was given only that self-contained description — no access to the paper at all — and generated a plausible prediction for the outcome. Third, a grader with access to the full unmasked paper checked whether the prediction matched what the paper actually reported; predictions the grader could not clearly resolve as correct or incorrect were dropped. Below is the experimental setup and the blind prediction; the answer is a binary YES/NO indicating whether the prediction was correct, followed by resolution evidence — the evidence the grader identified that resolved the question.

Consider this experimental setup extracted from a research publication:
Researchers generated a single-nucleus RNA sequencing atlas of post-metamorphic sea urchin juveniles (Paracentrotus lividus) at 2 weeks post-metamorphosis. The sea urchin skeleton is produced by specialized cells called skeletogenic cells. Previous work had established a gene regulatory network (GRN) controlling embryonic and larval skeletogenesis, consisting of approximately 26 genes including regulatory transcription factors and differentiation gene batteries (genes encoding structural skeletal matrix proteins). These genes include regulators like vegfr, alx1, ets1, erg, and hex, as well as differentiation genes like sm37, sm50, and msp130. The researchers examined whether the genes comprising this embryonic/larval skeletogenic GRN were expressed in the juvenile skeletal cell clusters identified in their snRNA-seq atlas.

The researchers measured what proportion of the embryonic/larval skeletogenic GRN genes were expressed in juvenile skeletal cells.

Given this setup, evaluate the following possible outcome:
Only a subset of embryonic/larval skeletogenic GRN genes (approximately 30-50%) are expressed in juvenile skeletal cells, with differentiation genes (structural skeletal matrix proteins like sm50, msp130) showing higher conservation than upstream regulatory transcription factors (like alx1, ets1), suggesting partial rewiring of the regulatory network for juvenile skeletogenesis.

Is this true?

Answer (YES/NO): NO